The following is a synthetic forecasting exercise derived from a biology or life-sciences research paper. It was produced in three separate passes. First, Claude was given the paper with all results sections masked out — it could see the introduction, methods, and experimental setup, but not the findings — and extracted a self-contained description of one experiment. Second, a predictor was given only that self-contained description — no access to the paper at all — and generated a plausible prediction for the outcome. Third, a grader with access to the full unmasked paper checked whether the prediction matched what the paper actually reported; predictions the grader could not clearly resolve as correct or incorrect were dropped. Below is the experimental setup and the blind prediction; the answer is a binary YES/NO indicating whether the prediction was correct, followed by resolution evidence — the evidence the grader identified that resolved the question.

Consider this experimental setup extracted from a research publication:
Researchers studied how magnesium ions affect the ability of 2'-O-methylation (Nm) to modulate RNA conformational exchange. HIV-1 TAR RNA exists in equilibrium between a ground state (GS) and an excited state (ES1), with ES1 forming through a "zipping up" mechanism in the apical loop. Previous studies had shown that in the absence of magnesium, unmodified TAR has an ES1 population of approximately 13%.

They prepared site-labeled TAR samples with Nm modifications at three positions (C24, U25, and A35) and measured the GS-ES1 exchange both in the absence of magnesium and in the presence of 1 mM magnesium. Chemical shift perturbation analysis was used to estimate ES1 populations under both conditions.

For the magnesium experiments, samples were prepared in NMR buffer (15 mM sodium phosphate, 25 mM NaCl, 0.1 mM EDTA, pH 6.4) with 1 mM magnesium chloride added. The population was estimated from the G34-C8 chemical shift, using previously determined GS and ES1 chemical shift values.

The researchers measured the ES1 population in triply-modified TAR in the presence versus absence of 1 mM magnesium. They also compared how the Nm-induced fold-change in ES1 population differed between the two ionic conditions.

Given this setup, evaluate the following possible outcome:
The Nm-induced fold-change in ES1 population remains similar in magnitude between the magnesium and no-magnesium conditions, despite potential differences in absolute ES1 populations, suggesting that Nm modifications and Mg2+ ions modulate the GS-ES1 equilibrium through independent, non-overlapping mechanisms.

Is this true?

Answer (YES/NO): YES